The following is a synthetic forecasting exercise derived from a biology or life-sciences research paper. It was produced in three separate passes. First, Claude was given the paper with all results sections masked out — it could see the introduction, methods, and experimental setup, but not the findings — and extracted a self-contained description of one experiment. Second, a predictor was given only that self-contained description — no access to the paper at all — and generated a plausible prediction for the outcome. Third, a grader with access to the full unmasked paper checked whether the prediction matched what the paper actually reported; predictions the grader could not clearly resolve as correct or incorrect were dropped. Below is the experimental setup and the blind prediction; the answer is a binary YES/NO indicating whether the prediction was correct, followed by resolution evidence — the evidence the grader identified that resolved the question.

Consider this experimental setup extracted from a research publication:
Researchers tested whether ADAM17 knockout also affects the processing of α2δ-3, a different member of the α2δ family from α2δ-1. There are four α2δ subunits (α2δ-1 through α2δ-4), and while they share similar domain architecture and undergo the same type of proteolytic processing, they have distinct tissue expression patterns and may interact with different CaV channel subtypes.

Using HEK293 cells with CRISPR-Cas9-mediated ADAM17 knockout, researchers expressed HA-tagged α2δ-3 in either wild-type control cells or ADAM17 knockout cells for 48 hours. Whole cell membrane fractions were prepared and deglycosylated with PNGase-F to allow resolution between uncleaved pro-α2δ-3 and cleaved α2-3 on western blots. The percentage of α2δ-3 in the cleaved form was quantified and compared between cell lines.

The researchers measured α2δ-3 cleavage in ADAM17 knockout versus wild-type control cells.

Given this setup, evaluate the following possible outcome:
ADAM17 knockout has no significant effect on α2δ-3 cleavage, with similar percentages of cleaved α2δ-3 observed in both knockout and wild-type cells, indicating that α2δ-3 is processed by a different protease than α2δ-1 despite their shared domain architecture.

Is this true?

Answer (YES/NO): NO